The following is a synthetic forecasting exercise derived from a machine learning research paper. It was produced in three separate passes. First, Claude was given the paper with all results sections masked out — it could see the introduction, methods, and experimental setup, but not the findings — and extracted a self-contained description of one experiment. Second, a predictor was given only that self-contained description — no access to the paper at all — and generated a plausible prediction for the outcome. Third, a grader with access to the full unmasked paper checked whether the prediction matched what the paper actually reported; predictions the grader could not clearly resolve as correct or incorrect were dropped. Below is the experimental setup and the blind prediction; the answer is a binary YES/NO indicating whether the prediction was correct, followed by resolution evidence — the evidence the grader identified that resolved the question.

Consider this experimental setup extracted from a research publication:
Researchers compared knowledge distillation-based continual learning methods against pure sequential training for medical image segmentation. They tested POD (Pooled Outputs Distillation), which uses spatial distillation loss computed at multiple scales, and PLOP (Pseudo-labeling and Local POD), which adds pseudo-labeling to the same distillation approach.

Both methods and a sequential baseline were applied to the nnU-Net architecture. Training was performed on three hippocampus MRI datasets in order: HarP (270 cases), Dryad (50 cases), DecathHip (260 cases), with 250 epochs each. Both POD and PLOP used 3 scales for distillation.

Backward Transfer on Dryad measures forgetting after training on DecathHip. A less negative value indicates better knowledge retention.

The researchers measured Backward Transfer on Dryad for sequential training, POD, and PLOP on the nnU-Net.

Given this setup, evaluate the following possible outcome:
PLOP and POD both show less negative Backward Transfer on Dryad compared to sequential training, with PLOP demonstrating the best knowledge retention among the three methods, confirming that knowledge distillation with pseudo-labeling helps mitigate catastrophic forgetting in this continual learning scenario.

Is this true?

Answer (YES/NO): NO